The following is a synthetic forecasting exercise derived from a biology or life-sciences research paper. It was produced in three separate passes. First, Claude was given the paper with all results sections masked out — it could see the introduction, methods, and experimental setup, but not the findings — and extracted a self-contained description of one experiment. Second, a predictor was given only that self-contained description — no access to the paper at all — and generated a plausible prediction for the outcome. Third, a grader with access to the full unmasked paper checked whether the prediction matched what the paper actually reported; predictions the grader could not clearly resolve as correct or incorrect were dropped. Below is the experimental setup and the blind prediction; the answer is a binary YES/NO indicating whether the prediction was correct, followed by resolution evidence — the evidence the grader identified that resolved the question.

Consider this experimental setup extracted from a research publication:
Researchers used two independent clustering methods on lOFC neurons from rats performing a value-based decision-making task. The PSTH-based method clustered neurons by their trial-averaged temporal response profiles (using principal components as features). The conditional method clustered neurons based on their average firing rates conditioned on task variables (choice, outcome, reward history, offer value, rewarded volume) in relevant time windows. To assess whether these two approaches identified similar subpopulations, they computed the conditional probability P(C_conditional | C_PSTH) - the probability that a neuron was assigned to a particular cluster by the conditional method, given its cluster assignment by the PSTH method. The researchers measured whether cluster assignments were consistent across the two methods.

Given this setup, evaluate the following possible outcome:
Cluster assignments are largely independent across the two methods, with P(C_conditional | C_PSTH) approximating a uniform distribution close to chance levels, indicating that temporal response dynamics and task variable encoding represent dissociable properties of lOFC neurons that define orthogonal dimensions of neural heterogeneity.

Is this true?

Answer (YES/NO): NO